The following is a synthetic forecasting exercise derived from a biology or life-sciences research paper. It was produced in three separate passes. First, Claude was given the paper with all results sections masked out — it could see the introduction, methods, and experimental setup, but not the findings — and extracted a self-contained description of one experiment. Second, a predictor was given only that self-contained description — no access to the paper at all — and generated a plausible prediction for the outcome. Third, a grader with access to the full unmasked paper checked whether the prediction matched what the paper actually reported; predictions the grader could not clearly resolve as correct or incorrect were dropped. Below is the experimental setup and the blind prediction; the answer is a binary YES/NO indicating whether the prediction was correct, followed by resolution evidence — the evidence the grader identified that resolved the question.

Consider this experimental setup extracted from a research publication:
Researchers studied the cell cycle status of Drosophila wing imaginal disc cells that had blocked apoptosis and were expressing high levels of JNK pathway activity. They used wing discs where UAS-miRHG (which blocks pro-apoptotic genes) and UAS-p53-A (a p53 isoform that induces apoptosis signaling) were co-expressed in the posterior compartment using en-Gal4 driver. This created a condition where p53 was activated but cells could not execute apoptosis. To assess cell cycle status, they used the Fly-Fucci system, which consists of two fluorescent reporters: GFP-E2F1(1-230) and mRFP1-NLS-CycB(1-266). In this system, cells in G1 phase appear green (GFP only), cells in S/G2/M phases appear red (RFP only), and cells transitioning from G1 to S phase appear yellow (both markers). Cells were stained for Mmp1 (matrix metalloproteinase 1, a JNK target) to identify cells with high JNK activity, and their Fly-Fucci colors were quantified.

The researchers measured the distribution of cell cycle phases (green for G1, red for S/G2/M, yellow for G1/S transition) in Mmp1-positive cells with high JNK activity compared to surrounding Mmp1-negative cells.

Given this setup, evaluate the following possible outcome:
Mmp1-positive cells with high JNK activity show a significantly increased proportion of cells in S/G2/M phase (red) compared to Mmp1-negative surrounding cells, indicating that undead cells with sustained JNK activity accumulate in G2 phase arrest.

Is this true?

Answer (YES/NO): NO